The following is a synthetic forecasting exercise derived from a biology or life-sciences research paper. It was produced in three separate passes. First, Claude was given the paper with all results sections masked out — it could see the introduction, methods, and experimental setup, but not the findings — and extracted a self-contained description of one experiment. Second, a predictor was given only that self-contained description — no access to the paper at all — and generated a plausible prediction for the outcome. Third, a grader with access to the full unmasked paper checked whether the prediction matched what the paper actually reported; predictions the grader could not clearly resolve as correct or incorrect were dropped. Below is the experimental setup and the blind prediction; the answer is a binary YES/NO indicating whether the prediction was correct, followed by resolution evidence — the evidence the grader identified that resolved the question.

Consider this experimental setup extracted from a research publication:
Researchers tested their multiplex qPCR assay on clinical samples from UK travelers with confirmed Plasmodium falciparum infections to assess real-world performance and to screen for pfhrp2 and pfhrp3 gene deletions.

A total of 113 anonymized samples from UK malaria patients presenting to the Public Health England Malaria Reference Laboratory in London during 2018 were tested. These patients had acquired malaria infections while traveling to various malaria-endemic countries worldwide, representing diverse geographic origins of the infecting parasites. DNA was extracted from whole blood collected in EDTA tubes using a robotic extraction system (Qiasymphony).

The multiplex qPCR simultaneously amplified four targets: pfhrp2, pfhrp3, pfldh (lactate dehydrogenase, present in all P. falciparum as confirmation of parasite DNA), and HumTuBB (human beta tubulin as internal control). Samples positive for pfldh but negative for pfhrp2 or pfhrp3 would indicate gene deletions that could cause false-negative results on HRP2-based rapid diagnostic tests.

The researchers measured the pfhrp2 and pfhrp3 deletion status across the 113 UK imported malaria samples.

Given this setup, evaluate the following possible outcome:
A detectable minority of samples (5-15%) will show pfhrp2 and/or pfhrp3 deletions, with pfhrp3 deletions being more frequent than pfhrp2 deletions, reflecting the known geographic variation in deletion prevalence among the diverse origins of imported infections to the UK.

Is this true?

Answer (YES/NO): NO